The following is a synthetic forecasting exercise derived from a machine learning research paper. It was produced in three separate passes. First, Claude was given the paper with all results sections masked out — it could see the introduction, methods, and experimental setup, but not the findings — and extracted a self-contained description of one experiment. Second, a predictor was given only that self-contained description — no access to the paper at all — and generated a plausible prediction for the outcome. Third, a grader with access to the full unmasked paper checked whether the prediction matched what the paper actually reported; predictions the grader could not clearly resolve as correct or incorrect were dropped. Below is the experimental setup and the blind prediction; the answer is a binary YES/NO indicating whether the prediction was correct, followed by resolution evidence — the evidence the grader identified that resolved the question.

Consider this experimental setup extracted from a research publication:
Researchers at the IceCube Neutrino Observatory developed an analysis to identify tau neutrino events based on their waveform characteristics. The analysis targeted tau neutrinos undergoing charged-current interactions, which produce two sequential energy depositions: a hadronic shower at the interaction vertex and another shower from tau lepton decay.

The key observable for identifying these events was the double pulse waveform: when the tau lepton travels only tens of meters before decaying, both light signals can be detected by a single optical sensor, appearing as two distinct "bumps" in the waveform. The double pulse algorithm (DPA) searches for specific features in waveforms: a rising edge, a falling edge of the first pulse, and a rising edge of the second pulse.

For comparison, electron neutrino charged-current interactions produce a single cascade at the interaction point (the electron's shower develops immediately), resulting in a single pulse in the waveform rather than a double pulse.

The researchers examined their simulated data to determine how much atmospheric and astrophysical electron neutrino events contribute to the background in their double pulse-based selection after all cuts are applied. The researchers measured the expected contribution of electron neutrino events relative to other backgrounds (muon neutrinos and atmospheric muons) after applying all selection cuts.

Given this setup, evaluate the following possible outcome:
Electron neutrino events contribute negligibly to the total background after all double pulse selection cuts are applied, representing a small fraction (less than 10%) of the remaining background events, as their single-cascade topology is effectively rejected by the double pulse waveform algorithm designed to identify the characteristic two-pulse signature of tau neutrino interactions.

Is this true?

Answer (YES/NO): NO